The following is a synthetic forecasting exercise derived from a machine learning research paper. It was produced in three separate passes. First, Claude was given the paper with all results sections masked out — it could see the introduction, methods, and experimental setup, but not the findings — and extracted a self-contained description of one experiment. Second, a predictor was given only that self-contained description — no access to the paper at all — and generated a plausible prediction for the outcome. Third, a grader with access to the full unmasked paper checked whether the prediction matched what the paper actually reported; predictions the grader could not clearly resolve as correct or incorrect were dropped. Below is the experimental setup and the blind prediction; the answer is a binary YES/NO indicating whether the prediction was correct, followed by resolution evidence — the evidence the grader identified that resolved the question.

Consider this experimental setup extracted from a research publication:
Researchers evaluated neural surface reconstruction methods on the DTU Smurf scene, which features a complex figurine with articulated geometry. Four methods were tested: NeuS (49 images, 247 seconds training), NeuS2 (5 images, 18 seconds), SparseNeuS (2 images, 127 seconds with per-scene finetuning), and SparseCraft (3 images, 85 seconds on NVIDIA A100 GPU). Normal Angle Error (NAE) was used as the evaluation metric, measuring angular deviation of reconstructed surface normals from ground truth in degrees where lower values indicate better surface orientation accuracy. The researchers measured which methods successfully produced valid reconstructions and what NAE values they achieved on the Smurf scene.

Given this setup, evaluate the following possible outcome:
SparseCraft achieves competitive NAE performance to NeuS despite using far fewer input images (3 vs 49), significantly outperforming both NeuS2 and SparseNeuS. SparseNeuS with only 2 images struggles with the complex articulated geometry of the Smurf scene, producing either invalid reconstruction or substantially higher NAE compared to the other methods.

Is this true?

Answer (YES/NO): NO